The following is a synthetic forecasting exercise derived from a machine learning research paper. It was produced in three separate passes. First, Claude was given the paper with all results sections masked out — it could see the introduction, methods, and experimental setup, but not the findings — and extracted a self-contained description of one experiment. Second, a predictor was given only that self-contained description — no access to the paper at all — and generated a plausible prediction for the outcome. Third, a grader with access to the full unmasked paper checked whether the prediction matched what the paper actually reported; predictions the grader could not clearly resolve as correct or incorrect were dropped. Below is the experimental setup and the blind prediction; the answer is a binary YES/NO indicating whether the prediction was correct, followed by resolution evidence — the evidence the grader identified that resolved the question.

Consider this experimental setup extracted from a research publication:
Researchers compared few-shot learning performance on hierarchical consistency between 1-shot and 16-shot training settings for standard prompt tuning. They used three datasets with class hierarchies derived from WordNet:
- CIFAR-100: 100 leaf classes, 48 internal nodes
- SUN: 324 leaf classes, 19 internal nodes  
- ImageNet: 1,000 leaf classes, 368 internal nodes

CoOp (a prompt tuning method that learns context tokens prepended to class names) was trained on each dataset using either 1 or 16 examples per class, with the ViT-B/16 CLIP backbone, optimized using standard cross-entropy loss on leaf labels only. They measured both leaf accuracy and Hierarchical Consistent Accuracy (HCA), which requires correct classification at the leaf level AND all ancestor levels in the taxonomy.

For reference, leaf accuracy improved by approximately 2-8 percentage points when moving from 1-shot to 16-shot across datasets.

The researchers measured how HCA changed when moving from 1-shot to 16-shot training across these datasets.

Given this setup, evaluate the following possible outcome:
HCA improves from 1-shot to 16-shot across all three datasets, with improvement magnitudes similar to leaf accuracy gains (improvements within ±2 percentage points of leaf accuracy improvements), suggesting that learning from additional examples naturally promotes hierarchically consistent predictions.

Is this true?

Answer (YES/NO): NO